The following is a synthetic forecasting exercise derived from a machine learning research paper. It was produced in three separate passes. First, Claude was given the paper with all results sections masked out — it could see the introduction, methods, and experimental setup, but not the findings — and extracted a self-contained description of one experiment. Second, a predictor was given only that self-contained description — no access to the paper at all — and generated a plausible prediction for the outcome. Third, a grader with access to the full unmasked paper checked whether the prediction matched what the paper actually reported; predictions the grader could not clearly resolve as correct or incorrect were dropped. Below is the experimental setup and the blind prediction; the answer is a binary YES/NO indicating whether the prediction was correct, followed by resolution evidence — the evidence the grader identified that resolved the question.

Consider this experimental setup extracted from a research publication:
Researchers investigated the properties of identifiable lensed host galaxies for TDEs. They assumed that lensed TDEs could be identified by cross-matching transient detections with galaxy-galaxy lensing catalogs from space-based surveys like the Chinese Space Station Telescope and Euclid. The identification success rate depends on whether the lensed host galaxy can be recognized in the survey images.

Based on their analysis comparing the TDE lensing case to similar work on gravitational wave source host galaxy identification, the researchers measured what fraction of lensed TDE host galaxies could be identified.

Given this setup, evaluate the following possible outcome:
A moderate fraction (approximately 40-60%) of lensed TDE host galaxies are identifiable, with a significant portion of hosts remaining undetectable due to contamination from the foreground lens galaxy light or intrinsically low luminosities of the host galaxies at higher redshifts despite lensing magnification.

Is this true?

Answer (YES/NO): YES